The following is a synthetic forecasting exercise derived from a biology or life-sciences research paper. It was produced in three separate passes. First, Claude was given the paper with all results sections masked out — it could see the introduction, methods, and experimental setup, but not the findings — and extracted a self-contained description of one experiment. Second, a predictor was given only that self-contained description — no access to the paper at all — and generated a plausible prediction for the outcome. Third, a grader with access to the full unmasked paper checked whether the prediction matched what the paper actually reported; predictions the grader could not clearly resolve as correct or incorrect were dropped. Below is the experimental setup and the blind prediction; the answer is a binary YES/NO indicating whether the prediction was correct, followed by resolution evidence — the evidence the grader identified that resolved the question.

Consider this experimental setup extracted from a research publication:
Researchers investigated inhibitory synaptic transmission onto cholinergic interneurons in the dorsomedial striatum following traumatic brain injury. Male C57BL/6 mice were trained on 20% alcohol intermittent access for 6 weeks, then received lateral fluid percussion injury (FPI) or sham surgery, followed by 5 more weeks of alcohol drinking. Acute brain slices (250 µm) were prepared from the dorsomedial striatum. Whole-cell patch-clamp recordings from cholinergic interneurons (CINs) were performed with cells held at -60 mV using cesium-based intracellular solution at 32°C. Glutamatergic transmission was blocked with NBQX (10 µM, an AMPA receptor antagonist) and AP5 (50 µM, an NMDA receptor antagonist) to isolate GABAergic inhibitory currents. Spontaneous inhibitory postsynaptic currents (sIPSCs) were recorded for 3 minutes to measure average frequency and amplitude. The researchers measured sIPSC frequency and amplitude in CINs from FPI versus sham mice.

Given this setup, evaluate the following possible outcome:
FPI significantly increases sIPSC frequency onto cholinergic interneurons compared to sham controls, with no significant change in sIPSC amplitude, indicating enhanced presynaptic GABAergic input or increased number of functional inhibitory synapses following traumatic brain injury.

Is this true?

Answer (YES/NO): NO